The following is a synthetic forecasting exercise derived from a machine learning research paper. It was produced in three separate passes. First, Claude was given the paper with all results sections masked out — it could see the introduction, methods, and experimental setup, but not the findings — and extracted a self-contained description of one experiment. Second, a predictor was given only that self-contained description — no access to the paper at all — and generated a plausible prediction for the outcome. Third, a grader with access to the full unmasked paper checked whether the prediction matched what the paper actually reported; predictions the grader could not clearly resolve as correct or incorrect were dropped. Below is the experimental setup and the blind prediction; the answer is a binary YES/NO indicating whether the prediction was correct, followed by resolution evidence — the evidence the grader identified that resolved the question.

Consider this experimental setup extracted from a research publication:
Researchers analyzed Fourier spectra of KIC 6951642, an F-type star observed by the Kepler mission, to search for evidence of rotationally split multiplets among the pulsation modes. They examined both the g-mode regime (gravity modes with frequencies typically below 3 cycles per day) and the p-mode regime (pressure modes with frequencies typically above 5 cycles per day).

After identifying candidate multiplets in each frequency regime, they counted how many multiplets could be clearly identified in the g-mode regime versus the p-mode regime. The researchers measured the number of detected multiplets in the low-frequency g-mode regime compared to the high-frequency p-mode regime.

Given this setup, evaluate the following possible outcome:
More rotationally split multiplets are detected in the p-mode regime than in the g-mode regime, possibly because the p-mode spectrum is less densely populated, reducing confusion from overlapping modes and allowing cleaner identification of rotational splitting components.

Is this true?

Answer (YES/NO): YES